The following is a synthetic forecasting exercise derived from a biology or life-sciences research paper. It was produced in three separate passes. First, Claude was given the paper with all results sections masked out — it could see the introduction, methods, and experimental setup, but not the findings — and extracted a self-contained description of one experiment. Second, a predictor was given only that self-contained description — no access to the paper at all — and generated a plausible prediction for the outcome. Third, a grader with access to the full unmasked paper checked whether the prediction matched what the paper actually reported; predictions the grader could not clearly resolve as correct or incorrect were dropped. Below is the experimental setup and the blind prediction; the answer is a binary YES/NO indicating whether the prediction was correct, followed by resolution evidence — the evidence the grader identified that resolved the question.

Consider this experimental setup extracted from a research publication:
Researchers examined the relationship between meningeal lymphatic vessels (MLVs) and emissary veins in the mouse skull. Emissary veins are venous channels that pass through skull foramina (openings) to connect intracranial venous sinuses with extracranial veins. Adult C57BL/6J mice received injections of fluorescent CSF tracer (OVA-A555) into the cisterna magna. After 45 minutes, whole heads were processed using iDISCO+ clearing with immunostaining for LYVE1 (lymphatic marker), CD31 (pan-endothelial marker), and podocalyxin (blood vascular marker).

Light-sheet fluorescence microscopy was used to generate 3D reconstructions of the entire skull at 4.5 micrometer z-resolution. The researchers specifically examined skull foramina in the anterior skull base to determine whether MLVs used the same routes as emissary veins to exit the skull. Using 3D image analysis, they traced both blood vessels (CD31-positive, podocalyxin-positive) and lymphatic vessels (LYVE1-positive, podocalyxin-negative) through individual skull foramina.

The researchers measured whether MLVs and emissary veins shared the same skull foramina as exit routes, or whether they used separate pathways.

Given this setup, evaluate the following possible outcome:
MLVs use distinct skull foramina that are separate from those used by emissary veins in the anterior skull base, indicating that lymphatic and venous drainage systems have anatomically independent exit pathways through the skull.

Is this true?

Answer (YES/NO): NO